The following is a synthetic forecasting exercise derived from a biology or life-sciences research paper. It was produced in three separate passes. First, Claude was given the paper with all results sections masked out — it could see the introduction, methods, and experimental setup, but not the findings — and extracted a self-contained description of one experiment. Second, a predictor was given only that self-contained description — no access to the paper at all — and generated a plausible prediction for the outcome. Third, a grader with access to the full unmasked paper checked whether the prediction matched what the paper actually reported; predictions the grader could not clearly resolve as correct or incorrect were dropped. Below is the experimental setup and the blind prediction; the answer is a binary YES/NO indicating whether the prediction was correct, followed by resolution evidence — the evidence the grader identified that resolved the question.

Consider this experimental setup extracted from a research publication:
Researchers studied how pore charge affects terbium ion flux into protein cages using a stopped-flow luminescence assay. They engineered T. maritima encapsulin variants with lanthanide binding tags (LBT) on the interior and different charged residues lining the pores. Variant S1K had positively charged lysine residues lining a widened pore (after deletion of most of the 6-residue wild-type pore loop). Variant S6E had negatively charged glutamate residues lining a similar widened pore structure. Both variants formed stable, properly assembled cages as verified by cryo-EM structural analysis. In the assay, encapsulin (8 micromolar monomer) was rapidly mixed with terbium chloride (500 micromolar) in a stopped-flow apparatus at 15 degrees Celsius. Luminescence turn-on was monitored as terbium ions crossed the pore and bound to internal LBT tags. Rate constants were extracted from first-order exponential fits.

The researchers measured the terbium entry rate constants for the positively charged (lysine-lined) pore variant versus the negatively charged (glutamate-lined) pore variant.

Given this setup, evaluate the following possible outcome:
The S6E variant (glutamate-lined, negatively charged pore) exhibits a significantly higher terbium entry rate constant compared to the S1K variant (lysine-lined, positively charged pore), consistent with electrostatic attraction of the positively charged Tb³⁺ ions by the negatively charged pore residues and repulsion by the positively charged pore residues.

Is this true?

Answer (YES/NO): NO